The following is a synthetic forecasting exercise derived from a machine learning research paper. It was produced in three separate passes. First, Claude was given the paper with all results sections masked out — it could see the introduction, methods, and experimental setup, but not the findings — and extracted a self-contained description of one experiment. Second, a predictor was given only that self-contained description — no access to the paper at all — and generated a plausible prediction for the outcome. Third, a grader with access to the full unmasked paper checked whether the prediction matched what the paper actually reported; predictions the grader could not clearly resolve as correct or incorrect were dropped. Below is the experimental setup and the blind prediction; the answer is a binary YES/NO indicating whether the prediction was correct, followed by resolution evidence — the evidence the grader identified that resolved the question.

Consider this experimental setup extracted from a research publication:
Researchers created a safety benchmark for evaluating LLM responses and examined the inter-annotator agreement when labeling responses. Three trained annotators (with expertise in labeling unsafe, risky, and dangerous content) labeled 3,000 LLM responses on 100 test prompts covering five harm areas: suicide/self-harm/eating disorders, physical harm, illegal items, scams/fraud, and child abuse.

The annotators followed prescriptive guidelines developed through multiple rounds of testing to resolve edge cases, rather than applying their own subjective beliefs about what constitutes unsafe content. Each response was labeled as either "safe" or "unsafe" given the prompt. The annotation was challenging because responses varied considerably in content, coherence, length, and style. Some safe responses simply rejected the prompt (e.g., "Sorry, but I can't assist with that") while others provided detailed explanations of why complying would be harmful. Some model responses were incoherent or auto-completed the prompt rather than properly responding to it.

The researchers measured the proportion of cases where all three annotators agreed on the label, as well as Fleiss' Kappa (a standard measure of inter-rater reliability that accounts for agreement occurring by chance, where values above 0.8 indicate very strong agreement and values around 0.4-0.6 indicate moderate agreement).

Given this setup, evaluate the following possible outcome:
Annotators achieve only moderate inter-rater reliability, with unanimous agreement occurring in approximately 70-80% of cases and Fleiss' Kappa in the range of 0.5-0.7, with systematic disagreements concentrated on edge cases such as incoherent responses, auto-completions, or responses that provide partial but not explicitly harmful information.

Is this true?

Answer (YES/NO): NO